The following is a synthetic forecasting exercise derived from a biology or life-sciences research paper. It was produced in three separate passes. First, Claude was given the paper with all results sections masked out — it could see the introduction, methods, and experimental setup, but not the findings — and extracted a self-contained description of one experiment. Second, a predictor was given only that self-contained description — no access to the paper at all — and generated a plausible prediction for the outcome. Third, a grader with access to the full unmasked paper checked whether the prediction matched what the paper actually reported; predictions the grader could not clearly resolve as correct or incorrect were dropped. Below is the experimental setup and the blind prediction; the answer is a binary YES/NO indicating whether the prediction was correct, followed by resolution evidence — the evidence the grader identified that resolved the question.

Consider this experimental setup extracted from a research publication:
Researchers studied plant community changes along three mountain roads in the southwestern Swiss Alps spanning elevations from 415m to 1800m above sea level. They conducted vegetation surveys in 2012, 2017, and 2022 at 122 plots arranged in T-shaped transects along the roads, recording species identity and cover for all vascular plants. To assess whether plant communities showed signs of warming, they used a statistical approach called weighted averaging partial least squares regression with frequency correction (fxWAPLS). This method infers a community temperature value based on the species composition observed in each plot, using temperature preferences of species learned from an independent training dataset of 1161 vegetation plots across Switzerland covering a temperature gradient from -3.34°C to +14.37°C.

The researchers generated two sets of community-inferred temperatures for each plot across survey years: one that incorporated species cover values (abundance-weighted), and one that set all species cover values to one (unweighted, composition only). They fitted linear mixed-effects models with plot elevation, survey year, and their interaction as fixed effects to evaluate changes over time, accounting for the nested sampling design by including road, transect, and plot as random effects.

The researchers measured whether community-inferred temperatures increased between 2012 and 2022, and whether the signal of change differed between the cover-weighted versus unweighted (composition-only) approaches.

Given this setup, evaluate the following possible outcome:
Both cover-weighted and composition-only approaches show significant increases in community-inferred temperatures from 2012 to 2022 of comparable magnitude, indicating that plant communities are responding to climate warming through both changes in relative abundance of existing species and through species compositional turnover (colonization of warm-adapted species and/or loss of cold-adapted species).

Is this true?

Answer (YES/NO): NO